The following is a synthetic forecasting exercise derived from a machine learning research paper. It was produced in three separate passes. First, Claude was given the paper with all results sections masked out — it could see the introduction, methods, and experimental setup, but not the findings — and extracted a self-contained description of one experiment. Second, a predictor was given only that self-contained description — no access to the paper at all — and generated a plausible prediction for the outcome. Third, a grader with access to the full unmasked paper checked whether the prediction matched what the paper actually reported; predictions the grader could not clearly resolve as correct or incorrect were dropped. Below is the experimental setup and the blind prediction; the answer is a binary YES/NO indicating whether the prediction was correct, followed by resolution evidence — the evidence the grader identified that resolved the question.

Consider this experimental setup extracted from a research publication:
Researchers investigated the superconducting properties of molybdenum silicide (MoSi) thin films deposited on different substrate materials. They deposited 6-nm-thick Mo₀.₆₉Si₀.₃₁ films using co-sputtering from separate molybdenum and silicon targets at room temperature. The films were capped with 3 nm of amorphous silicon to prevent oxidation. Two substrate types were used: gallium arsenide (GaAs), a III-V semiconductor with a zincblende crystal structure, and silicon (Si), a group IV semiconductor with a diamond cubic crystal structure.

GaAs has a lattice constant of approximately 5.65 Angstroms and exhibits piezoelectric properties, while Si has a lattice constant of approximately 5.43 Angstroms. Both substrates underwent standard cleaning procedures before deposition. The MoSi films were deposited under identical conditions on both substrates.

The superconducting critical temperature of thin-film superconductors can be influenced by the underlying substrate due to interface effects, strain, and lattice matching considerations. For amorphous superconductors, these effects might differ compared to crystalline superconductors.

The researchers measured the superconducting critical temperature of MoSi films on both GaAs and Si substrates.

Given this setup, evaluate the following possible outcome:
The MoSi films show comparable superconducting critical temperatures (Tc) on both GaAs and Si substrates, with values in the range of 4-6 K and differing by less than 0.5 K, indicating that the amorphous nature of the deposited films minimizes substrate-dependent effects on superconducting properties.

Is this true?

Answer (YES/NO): YES